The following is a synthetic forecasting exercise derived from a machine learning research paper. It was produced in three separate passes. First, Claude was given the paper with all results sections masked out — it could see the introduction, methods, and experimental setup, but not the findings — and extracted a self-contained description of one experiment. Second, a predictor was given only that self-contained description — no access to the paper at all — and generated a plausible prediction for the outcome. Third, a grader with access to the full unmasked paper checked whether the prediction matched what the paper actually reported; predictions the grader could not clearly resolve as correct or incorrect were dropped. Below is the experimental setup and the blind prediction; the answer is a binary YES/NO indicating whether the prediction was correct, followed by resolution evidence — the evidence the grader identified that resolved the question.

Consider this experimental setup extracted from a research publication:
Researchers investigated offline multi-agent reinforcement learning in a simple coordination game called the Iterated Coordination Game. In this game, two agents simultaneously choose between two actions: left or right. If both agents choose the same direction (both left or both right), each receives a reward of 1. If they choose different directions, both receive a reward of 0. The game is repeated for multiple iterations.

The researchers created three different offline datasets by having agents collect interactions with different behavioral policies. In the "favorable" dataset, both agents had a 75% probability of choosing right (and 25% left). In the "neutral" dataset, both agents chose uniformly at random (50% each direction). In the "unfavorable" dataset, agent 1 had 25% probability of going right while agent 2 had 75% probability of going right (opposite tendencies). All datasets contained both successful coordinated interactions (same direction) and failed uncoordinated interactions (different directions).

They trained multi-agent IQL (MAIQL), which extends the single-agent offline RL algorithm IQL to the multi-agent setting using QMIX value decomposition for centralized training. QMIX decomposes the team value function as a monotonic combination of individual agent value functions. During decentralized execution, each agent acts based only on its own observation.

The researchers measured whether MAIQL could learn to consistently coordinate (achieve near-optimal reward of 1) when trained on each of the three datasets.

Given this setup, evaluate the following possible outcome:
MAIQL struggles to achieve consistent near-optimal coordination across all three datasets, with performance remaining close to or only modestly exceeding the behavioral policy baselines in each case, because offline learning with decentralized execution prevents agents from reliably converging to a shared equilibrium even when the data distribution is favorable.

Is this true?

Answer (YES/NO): NO